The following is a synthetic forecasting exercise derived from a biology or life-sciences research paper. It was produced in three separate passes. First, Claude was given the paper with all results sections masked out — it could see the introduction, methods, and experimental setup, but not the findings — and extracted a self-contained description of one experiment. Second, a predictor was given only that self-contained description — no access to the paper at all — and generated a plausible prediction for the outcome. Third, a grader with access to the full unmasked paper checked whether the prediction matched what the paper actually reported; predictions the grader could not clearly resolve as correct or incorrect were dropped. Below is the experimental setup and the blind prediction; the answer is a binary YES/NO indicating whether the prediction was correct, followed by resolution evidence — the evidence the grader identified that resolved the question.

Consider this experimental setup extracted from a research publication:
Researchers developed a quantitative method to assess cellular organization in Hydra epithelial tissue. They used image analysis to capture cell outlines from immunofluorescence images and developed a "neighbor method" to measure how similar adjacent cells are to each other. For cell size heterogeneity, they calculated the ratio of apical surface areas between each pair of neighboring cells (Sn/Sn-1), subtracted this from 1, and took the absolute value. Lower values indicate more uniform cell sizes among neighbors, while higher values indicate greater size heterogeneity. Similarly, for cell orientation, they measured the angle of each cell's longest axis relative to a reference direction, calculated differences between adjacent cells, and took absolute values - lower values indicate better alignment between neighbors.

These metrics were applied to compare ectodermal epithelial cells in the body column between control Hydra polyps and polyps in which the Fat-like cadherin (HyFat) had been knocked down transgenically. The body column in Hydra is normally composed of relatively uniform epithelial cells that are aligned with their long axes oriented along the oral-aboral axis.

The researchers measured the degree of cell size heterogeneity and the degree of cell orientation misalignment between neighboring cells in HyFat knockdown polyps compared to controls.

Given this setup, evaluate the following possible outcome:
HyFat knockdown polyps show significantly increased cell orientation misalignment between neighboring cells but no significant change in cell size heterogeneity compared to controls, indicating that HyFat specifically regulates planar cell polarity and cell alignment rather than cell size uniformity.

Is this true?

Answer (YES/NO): NO